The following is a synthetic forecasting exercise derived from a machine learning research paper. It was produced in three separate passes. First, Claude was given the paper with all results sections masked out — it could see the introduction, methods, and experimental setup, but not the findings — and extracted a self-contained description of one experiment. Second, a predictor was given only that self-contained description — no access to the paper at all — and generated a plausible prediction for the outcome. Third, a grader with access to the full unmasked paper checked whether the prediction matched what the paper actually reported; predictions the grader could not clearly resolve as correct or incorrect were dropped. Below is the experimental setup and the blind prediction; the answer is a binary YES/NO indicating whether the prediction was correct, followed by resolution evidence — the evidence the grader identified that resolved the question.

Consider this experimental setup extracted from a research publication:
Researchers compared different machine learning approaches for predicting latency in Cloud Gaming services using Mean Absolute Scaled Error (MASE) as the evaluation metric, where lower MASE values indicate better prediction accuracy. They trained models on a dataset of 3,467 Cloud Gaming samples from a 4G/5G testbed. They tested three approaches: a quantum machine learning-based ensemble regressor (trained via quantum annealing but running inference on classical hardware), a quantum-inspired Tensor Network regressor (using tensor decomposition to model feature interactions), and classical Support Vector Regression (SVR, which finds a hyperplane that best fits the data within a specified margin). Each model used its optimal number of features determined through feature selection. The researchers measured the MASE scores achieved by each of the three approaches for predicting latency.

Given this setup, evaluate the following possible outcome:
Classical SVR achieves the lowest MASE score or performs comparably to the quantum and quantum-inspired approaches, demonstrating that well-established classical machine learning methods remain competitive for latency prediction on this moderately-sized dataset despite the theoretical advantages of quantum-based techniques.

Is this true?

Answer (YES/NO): NO